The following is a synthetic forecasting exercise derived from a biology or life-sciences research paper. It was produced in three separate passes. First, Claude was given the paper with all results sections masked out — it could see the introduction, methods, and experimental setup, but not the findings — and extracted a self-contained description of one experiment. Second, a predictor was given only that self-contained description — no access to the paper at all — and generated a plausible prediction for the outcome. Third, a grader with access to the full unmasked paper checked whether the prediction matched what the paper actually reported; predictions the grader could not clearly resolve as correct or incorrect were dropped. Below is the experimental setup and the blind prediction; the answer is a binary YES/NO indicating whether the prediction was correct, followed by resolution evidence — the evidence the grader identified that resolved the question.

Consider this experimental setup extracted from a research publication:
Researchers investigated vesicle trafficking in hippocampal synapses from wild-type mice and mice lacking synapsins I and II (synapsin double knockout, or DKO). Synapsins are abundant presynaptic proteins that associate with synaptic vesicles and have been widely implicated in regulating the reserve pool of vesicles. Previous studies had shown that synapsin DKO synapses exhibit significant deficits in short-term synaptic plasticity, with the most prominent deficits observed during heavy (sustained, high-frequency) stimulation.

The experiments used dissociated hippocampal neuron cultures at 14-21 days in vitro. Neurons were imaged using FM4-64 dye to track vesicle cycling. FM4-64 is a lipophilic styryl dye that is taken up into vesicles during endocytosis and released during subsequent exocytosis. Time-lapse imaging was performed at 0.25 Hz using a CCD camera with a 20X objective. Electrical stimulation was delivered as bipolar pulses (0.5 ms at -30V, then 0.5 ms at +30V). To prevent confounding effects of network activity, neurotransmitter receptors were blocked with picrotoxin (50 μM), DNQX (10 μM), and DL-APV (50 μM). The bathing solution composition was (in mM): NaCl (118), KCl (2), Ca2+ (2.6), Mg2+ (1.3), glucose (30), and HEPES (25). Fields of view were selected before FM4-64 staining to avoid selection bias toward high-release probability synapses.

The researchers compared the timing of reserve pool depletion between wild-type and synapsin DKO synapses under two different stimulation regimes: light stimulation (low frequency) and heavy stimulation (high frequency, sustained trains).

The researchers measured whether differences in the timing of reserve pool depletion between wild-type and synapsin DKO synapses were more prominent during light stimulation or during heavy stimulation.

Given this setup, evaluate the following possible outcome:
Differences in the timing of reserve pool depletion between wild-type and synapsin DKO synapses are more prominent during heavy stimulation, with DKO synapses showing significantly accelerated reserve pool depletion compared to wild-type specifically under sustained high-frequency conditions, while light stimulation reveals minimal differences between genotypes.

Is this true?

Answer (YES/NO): NO